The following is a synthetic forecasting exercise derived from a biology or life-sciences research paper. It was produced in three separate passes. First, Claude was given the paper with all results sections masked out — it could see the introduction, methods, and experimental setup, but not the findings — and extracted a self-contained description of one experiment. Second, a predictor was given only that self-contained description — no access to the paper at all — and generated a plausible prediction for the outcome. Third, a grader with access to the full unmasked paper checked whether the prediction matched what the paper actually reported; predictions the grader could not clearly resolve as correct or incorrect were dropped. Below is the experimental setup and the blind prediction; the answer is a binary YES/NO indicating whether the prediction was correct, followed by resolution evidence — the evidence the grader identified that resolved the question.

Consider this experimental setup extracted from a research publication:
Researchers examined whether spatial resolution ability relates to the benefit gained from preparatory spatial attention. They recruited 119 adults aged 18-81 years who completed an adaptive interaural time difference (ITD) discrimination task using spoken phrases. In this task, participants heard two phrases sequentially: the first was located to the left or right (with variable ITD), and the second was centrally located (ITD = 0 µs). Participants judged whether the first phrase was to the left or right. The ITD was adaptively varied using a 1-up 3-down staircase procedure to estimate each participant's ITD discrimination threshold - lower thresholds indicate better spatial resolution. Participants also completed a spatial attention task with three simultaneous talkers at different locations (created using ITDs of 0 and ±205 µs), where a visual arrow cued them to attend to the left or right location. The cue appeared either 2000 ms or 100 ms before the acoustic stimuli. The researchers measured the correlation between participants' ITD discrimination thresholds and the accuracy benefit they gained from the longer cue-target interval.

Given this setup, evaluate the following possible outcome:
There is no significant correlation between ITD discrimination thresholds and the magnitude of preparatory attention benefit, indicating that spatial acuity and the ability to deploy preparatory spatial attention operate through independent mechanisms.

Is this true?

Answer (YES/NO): YES